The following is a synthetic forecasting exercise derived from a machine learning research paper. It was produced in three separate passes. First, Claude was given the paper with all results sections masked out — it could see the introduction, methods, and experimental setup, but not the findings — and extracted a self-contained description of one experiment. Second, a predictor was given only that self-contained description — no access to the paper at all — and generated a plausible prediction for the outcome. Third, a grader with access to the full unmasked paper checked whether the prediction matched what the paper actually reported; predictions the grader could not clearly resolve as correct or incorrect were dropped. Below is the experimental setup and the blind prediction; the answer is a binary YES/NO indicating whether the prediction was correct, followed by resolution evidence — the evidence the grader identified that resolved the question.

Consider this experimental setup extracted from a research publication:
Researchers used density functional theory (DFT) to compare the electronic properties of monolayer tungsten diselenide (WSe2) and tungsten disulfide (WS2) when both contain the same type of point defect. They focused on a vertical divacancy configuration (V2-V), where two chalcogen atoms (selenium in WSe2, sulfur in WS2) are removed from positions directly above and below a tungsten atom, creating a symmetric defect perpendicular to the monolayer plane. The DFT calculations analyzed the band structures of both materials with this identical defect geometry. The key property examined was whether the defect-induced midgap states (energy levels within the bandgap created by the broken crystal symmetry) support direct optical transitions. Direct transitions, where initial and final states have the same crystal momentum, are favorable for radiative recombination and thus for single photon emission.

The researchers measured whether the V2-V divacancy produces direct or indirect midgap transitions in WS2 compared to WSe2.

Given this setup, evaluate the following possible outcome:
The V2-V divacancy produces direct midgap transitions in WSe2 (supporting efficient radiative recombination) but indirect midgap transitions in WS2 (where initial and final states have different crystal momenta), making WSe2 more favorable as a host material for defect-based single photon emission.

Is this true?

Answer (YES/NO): YES